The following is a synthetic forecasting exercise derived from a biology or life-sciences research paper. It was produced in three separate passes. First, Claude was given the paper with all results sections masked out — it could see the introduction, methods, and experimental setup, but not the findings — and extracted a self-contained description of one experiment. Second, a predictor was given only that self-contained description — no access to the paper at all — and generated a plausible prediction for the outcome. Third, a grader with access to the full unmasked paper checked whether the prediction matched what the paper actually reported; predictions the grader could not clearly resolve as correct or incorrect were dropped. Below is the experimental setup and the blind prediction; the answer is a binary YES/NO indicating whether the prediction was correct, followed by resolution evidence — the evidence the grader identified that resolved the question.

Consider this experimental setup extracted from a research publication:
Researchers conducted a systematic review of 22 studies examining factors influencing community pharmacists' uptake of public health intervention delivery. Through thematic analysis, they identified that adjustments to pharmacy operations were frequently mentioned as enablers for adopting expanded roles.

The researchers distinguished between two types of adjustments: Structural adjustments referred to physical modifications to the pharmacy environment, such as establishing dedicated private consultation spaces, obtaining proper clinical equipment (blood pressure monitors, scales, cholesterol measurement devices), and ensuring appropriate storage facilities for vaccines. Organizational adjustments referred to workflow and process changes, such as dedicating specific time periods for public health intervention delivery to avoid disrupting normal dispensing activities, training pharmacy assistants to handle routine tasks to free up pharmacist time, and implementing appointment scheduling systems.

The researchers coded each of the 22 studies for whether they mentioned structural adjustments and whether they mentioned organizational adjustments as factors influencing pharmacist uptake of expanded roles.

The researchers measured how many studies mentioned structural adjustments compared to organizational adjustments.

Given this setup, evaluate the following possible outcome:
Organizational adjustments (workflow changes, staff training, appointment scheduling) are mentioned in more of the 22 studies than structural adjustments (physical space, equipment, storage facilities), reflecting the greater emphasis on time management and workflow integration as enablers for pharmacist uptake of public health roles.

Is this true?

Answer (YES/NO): NO